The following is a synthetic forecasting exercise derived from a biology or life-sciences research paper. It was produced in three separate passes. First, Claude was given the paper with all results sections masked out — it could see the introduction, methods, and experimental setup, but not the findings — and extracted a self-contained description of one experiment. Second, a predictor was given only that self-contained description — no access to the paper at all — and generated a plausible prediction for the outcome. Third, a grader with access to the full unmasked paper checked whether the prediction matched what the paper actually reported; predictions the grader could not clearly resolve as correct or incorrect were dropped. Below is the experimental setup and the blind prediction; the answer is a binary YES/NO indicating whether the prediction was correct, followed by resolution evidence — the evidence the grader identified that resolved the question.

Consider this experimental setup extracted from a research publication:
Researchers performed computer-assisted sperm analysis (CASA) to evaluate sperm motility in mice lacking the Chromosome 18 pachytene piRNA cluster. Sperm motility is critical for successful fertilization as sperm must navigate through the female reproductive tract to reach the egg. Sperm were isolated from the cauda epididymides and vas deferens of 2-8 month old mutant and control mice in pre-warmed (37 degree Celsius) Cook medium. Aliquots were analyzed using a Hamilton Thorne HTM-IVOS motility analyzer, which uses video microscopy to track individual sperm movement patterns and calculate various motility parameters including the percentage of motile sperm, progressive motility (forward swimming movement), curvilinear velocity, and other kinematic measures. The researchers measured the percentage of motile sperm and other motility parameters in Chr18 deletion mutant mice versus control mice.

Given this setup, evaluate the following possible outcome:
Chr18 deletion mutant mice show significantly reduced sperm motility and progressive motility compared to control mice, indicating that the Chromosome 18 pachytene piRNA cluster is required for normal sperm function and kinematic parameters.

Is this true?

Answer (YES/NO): YES